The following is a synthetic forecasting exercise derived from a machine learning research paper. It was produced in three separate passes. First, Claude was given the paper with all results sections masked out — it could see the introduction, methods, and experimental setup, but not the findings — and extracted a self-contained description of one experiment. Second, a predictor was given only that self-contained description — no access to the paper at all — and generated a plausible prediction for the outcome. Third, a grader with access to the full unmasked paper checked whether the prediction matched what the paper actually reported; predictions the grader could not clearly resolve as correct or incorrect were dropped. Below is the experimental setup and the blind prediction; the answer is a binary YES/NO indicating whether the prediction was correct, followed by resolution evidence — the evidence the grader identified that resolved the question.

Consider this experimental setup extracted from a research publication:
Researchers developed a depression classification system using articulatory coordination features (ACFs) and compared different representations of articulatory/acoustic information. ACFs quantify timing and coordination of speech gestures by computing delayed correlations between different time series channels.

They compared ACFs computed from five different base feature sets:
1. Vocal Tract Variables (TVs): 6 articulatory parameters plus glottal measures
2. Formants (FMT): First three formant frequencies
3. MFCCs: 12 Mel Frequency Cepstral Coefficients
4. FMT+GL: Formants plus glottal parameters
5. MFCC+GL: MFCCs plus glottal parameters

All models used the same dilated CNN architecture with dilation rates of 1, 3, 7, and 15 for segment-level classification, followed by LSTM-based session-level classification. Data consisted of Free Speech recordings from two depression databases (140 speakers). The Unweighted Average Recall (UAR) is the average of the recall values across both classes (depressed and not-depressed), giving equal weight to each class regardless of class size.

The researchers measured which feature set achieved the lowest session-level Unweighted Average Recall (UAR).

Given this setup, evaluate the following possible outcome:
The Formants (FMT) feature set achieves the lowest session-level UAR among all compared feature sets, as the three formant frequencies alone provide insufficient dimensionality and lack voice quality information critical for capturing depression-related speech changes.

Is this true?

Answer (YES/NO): NO